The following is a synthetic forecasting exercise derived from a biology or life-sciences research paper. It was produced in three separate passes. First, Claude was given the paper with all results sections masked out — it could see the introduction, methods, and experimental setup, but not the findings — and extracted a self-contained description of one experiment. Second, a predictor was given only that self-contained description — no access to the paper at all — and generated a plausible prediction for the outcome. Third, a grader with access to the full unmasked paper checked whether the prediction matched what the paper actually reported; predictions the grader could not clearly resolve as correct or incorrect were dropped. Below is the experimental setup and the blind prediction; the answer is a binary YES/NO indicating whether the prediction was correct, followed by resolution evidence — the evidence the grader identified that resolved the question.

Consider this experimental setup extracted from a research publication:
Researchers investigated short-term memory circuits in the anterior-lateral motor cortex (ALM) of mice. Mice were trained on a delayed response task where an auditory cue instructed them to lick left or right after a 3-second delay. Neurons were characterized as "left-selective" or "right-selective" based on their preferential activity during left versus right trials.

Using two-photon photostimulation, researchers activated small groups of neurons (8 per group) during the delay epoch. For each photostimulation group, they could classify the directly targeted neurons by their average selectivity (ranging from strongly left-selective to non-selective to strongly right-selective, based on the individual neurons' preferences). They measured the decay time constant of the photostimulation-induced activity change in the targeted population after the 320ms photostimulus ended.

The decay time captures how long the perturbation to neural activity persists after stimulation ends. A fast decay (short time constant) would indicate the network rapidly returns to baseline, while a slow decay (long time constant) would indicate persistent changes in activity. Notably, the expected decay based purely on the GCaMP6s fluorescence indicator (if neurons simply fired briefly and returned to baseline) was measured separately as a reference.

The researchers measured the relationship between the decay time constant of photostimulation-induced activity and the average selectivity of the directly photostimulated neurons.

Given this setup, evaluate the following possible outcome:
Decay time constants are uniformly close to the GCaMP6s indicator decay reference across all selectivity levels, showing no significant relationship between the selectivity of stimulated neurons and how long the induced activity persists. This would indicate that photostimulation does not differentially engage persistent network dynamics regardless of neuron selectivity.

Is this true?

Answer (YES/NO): NO